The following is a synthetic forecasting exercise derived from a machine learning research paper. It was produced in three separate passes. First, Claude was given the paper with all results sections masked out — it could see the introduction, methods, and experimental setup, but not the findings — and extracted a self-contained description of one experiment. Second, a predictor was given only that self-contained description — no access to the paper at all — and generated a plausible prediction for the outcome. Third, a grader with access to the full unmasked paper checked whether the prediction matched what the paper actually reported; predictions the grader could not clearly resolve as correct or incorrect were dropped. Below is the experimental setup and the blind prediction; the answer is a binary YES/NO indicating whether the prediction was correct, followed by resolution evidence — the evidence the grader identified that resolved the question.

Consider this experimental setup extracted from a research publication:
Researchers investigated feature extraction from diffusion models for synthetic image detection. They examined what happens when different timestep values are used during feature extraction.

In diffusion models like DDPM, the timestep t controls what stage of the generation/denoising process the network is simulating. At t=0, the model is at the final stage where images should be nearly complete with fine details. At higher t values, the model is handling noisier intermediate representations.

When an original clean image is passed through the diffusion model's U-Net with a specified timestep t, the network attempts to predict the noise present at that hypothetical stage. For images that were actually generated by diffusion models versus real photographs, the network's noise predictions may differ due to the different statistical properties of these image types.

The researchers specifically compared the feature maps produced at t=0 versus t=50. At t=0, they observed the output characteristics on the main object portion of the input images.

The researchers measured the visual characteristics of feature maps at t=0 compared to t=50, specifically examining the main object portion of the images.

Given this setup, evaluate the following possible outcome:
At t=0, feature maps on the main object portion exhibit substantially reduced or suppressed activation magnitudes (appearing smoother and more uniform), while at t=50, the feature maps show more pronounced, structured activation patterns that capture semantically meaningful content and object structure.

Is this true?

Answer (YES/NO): NO